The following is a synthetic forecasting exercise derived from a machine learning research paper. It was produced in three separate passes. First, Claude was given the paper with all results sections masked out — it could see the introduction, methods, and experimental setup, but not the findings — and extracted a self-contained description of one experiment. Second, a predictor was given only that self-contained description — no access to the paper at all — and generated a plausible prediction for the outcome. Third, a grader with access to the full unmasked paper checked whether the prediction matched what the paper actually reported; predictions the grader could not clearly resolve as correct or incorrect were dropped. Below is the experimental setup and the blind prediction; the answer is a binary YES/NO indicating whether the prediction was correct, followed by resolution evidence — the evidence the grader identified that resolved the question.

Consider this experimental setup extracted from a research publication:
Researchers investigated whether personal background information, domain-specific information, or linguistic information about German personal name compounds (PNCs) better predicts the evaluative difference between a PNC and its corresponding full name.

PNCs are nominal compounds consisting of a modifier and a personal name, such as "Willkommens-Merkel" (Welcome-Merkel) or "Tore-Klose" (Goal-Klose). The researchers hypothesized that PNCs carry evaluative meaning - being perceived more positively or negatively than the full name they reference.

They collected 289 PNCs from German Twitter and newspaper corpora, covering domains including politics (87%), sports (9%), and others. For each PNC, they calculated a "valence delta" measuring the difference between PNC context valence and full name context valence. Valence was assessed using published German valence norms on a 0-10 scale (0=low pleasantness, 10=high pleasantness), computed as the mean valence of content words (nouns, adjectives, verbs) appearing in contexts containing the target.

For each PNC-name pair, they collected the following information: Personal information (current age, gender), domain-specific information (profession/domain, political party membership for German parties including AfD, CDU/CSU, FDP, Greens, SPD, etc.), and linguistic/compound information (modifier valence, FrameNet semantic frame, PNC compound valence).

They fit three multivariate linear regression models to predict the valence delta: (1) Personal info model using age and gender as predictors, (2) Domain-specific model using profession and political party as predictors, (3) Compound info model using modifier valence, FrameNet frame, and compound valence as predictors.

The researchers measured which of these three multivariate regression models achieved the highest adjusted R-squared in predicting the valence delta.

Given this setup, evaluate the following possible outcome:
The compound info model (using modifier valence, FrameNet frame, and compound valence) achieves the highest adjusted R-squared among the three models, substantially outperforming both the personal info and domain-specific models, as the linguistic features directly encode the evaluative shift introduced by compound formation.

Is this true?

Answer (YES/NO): YES